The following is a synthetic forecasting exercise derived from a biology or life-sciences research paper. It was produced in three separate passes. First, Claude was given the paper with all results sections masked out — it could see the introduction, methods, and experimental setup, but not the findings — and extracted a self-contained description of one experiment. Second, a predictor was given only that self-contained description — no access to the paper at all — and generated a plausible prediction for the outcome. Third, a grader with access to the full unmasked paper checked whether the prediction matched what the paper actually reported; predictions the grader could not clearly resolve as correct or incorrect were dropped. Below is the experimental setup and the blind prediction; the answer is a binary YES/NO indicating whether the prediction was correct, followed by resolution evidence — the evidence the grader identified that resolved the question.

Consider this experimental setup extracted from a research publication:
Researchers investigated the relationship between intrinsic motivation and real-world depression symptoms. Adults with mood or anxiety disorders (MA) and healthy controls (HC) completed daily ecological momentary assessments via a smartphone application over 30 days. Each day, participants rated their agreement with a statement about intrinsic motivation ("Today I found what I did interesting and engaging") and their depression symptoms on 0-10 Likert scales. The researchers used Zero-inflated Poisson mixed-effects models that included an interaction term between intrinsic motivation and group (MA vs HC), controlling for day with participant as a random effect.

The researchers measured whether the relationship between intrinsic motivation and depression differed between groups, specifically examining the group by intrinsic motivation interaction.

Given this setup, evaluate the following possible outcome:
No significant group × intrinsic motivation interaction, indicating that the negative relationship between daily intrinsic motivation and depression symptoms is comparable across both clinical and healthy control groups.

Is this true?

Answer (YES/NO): NO